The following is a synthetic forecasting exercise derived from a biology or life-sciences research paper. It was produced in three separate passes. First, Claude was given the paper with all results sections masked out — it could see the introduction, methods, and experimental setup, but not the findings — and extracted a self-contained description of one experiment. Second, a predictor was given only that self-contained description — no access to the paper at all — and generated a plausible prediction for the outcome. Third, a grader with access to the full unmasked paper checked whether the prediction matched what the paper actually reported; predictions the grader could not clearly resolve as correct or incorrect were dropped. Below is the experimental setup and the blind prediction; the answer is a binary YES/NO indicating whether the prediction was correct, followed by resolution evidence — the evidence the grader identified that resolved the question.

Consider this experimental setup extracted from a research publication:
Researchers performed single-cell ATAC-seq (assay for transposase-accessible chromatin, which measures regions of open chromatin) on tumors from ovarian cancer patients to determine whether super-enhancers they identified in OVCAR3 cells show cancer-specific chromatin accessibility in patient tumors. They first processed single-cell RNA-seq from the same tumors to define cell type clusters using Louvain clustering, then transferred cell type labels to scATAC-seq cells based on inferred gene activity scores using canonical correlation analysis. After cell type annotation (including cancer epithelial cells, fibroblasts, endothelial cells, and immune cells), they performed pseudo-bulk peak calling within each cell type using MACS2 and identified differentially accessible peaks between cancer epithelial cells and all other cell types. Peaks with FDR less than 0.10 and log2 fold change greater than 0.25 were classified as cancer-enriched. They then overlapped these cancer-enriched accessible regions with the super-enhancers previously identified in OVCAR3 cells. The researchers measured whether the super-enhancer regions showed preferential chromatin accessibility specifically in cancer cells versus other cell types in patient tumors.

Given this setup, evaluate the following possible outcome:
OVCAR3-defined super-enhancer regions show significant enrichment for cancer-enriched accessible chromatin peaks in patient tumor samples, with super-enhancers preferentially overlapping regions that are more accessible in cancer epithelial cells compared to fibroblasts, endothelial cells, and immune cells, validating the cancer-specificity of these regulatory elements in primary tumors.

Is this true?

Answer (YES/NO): YES